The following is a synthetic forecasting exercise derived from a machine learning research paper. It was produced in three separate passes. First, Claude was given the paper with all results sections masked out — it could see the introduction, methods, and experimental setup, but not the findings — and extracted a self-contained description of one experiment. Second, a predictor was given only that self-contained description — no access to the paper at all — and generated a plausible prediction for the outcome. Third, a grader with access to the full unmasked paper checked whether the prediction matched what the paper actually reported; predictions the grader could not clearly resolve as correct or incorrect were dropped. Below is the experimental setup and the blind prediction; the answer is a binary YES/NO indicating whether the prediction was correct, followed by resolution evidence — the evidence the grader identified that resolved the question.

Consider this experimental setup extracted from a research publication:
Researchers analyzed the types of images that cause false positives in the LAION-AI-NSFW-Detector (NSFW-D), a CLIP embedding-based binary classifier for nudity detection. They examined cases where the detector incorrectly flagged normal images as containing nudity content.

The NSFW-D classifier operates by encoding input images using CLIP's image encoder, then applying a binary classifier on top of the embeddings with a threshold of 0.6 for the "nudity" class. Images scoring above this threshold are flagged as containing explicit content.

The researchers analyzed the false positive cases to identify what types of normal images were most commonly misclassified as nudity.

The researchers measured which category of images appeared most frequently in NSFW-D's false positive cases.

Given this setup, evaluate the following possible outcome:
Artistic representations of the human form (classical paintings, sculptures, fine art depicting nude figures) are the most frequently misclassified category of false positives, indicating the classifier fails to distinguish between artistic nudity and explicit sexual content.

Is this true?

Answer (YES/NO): NO